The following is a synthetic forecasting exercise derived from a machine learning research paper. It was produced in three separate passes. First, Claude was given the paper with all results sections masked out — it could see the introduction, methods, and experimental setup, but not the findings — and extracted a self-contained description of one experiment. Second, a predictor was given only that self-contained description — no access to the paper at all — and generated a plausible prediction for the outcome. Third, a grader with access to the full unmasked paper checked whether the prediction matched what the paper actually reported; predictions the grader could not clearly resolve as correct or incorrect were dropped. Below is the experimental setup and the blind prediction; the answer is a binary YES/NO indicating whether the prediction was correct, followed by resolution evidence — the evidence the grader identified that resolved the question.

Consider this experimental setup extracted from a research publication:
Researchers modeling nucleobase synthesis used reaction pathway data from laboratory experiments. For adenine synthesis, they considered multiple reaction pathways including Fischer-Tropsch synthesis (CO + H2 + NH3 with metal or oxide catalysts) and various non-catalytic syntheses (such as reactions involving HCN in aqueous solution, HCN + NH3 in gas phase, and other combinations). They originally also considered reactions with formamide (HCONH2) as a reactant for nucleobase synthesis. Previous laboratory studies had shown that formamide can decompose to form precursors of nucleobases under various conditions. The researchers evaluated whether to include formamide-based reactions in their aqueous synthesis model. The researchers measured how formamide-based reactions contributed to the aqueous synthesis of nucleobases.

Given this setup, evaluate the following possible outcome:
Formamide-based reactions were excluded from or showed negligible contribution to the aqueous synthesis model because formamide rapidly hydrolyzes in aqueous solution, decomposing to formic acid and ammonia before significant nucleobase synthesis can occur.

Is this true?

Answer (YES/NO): NO